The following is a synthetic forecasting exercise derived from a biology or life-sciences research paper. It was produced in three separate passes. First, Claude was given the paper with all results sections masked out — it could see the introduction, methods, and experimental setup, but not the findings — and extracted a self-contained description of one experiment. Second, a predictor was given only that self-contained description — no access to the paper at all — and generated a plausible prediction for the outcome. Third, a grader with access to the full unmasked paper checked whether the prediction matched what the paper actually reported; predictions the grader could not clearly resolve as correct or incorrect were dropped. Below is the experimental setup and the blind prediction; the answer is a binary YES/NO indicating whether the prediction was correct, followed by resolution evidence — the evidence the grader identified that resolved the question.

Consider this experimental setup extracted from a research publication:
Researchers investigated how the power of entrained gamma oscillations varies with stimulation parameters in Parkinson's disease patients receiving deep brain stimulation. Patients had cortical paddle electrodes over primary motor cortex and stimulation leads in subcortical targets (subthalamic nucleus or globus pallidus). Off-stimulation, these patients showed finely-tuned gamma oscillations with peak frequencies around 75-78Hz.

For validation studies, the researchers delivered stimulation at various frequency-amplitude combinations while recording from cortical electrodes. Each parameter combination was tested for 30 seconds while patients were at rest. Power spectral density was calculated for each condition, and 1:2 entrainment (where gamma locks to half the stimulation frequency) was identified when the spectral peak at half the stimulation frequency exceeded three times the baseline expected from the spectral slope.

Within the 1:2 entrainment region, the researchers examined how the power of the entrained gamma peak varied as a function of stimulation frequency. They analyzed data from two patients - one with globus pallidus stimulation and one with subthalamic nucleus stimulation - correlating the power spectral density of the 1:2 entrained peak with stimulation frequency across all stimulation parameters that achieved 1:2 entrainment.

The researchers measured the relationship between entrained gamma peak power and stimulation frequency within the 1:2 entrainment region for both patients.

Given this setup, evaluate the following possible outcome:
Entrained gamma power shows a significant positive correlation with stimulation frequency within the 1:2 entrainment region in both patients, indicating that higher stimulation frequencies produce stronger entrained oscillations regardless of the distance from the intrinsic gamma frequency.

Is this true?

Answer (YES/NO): NO